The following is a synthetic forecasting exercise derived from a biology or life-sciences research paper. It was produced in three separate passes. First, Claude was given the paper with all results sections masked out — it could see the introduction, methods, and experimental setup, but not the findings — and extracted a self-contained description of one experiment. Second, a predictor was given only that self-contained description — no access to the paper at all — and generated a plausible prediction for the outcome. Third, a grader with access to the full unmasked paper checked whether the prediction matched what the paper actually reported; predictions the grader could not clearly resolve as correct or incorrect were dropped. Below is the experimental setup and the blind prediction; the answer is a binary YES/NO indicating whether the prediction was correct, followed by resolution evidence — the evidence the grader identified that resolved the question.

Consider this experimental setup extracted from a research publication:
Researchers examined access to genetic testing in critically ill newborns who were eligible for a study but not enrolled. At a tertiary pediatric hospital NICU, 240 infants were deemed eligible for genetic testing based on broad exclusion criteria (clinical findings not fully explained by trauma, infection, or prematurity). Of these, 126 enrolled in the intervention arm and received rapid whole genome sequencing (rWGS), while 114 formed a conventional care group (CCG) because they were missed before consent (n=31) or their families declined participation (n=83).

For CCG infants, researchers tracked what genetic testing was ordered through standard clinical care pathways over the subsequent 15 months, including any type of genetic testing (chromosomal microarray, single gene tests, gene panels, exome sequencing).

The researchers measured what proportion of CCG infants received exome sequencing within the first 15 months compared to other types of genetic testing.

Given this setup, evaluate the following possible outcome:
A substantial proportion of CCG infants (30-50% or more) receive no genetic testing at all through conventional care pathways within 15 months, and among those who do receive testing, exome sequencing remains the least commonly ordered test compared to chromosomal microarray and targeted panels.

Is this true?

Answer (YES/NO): YES